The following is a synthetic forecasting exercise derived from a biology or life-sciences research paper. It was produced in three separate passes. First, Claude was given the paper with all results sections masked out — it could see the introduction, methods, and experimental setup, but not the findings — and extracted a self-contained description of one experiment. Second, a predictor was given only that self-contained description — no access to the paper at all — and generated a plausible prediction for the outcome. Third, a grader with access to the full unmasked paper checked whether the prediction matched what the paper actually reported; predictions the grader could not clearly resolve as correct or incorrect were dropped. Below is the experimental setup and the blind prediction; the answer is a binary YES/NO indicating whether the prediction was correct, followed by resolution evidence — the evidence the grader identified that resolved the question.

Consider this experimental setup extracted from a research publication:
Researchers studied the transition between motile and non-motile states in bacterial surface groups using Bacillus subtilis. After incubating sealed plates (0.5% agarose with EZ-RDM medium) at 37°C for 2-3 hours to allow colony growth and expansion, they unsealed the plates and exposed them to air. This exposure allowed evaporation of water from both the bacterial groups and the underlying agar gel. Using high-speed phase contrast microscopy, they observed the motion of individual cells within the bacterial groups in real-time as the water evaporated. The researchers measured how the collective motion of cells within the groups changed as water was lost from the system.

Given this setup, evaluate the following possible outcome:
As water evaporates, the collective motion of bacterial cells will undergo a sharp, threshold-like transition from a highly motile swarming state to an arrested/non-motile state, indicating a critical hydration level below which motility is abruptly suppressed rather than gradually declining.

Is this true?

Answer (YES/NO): YES